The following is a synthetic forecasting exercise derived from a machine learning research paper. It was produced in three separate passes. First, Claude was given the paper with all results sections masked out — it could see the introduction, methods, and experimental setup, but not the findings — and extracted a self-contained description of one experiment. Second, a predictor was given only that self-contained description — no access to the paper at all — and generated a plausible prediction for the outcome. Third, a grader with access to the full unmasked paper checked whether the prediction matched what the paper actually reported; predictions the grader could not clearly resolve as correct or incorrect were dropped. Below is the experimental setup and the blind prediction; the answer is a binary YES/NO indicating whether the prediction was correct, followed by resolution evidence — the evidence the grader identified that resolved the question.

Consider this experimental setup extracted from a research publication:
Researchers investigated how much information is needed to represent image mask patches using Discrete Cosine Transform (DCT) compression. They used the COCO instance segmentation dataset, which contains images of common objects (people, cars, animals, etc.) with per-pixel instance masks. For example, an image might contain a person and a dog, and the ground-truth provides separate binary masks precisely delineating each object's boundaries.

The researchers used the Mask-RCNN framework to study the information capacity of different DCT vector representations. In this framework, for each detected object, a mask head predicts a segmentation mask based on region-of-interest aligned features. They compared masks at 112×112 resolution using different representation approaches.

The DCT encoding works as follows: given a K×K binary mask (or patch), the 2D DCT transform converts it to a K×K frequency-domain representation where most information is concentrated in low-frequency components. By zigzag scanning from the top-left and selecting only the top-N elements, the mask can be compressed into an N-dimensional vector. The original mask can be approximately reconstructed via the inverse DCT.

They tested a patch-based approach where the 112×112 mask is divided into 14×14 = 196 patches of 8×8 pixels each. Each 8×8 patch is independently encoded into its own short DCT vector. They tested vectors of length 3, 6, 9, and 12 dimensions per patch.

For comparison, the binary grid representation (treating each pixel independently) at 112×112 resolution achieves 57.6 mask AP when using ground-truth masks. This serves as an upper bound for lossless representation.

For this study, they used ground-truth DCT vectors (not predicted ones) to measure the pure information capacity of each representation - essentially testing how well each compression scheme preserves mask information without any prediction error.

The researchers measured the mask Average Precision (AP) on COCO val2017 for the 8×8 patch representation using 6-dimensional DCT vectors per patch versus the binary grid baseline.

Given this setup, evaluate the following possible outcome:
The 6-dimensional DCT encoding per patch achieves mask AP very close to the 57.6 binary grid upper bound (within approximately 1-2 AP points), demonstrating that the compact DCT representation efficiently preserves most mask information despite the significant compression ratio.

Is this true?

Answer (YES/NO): YES